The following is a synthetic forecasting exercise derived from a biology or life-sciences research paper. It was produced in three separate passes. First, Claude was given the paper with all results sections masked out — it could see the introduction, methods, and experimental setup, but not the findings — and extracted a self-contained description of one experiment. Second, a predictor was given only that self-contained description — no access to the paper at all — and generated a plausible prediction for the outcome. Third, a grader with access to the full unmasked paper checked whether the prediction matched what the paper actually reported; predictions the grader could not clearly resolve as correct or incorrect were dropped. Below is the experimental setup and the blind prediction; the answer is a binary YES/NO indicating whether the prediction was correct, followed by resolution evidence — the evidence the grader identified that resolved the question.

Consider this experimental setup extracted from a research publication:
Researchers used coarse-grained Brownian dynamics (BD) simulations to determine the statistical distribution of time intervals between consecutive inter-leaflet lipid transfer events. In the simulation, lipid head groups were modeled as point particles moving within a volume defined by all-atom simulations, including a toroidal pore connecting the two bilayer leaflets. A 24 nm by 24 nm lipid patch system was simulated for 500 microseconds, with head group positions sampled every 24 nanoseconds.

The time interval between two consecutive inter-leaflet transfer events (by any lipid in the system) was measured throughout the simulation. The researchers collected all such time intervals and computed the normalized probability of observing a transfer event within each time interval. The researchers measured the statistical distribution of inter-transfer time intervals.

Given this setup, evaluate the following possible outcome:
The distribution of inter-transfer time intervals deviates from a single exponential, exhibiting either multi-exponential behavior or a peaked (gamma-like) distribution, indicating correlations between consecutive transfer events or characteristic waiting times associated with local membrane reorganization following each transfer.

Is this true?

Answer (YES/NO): NO